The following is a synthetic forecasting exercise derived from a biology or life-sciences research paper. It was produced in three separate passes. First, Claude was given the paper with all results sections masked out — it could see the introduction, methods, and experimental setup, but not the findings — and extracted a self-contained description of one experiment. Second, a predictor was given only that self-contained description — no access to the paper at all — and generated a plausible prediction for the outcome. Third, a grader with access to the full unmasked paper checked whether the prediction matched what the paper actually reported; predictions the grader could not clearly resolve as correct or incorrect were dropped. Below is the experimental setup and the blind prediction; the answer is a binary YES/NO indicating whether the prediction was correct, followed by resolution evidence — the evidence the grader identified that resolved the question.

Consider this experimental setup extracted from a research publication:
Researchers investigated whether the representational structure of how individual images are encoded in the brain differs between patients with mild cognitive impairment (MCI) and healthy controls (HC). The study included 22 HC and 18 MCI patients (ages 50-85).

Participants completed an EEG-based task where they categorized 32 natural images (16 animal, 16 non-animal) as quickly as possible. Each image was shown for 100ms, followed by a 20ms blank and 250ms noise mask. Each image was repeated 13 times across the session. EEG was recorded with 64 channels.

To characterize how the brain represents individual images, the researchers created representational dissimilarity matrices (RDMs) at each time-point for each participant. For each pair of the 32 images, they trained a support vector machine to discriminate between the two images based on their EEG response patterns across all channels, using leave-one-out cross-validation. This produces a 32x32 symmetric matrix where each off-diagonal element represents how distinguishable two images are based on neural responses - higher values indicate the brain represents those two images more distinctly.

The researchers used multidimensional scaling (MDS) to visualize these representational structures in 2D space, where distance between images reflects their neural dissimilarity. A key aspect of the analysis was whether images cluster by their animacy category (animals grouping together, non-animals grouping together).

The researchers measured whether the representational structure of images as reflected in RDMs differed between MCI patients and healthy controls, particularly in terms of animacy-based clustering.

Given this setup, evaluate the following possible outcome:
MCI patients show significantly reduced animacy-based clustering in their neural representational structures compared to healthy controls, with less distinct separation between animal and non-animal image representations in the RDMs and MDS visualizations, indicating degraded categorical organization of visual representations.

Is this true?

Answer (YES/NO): NO